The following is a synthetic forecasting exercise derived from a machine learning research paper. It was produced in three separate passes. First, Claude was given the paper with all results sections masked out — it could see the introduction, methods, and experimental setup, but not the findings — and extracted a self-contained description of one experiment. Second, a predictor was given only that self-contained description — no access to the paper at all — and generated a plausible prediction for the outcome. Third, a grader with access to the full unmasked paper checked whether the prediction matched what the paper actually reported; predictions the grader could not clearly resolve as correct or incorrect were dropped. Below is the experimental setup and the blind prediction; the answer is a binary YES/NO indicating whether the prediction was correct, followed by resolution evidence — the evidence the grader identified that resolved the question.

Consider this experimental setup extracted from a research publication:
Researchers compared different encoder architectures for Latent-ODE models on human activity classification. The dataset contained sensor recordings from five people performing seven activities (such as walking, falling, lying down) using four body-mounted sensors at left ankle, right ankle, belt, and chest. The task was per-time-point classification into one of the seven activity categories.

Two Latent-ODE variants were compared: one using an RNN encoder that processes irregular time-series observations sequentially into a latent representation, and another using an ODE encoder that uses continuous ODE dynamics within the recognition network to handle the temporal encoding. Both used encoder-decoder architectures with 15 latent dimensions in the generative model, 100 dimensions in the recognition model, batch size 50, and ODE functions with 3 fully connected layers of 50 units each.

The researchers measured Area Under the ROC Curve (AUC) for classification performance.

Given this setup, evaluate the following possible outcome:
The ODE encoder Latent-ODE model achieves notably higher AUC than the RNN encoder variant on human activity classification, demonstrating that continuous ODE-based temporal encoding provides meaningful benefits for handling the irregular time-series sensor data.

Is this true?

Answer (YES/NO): NO